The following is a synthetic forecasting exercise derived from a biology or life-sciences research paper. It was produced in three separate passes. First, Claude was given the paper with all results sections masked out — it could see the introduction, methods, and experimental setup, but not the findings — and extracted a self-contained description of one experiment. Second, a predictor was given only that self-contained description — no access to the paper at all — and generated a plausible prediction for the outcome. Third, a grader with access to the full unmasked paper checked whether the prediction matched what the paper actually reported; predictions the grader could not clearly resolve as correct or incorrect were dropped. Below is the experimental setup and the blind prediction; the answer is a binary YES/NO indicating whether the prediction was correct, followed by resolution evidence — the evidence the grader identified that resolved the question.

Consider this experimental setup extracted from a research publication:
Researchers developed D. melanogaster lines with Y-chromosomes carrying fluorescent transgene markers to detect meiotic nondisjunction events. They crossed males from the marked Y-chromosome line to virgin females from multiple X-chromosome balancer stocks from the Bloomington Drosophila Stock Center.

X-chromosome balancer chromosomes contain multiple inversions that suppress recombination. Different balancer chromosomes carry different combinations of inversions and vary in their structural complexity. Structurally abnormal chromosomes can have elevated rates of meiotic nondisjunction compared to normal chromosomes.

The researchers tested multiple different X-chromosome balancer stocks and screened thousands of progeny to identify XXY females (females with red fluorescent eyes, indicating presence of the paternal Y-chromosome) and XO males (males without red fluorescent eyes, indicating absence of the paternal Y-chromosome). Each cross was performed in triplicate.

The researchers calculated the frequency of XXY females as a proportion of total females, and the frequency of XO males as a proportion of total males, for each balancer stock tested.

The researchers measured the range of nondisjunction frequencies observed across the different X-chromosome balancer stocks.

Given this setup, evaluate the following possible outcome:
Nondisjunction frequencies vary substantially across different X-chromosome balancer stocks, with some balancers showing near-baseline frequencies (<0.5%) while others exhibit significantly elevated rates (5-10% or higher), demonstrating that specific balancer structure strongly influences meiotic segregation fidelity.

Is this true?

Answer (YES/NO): YES